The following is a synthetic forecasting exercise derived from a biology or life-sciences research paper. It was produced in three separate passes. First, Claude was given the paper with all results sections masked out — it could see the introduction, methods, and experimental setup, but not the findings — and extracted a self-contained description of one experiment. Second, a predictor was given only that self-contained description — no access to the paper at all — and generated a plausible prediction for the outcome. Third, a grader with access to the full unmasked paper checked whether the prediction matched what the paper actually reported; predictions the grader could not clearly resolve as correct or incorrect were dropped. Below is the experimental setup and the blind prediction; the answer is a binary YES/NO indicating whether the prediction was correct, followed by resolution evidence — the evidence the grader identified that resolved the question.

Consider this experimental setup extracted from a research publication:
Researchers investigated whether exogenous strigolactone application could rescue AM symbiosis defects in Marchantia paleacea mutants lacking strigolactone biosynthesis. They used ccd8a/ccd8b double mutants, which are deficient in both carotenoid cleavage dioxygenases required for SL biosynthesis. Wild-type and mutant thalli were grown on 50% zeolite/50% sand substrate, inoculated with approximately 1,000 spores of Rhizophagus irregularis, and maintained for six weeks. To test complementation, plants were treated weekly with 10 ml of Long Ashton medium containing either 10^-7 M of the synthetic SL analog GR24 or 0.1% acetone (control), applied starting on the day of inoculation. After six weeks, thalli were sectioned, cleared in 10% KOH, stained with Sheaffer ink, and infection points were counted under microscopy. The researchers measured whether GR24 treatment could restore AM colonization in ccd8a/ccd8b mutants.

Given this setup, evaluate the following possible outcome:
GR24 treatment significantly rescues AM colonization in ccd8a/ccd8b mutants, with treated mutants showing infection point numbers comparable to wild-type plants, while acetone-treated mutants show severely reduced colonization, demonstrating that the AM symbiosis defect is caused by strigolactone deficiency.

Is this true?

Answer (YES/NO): YES